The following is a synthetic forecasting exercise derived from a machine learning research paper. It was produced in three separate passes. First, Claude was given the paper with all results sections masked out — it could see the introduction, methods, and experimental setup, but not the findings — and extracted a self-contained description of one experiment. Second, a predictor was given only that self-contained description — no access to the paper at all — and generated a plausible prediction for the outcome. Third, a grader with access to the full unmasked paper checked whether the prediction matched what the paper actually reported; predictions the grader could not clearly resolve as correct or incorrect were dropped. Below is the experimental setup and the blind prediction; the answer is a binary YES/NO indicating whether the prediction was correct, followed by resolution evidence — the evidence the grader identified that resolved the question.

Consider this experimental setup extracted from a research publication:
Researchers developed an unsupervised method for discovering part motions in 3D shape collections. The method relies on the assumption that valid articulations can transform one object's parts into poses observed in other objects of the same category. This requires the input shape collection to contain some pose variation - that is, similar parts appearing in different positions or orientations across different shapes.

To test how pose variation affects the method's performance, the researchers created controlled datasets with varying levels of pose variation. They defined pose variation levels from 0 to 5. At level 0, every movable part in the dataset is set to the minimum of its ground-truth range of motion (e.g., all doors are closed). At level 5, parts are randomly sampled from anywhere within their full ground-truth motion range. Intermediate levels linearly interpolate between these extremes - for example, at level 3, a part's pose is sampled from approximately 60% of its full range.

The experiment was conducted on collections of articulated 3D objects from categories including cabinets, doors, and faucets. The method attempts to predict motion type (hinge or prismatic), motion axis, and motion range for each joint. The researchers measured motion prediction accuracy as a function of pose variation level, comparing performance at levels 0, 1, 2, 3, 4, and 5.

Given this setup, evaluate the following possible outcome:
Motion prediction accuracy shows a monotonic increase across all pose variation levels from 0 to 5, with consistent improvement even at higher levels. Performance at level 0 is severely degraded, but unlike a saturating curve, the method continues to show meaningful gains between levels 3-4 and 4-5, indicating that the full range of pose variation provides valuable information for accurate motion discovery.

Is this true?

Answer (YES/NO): NO